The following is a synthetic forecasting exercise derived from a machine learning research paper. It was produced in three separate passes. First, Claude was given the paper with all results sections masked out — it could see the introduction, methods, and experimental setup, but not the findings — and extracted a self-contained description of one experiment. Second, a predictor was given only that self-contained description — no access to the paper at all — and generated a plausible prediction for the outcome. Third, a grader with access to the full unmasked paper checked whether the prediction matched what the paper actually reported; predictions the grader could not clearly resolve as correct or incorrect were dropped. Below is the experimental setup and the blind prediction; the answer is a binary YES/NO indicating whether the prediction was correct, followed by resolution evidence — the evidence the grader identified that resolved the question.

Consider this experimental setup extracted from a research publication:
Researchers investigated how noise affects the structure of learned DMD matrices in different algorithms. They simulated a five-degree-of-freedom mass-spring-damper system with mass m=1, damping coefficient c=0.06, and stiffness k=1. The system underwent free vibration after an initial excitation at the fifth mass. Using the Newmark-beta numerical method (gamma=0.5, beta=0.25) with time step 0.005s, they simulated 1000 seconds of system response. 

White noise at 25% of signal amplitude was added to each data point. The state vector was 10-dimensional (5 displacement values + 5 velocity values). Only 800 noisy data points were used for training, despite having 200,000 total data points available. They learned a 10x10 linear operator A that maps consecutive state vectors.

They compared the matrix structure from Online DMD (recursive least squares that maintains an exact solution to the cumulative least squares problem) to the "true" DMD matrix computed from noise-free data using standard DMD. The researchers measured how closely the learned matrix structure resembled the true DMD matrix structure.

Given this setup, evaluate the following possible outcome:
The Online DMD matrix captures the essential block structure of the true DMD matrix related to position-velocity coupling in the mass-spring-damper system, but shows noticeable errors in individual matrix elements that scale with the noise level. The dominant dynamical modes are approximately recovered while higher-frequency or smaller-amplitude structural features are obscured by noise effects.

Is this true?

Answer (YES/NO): NO